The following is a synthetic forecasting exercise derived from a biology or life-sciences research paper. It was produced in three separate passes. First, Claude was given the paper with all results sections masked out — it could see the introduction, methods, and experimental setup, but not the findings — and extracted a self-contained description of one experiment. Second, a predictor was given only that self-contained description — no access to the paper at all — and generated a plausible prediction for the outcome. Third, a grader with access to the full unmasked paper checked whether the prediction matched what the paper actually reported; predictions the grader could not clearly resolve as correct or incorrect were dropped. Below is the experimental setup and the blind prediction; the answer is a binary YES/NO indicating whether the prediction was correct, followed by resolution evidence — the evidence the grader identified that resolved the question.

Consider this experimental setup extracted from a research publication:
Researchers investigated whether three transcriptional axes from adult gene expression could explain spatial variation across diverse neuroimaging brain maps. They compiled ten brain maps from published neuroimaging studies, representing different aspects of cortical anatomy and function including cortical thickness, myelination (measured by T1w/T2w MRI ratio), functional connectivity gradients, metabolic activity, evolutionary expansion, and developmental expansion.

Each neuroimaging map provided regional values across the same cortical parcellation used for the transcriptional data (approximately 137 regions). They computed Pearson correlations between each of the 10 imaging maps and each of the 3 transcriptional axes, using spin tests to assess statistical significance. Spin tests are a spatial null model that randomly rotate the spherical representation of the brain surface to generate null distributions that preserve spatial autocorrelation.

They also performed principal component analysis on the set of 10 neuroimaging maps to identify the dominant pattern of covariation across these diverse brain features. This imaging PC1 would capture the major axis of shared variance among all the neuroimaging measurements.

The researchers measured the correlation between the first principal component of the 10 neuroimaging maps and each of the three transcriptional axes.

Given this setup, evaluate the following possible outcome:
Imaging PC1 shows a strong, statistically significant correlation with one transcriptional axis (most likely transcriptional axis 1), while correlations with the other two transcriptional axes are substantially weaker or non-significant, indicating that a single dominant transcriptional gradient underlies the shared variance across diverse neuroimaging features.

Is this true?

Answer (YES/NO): NO